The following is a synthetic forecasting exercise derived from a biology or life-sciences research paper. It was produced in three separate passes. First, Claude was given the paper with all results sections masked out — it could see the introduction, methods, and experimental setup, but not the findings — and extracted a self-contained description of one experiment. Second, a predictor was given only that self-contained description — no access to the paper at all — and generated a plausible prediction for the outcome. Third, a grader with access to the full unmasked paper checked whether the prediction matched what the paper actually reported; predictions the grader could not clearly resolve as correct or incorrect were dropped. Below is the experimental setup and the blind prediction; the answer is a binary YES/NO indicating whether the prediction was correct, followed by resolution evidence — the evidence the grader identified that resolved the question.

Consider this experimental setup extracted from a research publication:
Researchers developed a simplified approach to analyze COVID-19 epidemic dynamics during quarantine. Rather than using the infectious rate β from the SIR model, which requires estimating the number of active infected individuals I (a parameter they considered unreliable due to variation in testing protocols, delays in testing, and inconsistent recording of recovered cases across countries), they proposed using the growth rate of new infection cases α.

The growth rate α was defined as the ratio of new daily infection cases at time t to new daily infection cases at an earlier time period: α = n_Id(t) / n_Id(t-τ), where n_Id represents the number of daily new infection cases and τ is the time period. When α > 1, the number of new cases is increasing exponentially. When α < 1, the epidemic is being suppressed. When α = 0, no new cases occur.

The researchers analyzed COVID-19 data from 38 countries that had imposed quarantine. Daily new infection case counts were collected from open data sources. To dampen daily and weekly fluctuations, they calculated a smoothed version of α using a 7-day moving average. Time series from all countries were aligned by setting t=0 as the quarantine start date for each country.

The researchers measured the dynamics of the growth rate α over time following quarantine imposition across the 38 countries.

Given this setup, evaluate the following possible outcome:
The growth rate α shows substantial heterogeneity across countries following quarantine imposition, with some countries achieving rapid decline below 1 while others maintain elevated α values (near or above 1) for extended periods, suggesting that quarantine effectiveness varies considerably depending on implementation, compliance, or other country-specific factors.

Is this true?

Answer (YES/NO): YES